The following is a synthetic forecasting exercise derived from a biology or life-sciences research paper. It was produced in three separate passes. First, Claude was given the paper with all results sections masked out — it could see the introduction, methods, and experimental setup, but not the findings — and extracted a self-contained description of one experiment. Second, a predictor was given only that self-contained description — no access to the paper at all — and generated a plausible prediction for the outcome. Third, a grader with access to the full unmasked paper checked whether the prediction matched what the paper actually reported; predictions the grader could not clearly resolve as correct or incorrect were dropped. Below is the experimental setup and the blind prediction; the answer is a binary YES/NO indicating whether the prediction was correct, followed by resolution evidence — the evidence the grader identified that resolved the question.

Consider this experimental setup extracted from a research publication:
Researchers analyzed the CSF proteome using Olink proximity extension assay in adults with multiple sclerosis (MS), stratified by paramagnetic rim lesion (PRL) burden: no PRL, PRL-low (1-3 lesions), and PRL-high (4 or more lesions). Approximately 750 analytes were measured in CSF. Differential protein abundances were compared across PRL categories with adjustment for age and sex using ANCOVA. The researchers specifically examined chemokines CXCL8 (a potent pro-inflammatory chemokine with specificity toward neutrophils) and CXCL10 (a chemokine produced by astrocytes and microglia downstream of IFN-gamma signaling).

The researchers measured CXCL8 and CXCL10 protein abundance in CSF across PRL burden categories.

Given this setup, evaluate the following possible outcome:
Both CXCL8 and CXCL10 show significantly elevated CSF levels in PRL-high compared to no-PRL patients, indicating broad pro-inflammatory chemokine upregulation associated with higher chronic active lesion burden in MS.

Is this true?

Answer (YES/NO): YES